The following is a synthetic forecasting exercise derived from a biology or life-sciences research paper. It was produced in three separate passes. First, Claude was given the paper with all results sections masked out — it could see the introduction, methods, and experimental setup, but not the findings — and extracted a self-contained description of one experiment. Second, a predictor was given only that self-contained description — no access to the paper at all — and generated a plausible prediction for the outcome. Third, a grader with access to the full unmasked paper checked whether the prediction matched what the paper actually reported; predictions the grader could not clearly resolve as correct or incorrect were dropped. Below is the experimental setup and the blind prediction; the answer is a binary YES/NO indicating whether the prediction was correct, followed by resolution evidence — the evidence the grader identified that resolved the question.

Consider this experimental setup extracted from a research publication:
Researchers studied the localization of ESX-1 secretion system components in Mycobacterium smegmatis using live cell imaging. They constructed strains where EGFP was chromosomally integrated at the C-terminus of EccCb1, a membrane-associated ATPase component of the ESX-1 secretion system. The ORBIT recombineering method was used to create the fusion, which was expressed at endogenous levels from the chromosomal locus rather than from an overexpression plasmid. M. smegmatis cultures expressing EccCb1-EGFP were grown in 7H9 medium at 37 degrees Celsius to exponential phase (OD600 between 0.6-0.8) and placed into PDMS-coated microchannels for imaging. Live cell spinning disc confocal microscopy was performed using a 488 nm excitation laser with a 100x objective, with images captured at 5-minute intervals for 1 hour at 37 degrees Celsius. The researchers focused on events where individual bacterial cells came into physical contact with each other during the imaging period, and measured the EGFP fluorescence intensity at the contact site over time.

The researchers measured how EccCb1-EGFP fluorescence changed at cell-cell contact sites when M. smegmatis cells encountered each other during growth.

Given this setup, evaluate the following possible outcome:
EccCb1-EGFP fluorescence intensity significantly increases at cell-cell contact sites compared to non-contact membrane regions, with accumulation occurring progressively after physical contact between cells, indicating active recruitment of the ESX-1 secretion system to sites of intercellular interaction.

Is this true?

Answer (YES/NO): YES